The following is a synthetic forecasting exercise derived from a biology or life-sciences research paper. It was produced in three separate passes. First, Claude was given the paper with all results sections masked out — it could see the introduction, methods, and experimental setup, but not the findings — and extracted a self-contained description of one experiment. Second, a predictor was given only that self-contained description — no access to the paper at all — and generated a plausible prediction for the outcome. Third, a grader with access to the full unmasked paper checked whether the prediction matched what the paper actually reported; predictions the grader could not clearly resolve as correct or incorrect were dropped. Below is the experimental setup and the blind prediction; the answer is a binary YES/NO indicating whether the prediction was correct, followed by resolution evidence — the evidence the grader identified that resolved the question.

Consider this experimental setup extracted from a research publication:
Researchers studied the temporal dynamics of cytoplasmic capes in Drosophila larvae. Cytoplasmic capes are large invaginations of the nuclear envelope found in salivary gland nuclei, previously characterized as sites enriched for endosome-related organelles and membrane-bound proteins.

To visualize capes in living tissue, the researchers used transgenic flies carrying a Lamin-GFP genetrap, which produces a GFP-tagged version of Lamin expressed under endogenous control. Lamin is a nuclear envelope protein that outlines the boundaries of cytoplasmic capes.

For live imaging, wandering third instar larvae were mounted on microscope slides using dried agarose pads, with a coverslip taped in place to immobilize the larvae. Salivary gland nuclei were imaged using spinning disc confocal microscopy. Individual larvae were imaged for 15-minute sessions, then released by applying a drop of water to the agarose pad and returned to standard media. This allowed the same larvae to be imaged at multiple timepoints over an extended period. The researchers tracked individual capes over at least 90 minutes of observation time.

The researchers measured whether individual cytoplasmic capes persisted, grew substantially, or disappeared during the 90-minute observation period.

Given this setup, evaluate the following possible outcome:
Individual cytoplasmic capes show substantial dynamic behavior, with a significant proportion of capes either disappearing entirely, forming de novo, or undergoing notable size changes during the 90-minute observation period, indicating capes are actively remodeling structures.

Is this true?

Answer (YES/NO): NO